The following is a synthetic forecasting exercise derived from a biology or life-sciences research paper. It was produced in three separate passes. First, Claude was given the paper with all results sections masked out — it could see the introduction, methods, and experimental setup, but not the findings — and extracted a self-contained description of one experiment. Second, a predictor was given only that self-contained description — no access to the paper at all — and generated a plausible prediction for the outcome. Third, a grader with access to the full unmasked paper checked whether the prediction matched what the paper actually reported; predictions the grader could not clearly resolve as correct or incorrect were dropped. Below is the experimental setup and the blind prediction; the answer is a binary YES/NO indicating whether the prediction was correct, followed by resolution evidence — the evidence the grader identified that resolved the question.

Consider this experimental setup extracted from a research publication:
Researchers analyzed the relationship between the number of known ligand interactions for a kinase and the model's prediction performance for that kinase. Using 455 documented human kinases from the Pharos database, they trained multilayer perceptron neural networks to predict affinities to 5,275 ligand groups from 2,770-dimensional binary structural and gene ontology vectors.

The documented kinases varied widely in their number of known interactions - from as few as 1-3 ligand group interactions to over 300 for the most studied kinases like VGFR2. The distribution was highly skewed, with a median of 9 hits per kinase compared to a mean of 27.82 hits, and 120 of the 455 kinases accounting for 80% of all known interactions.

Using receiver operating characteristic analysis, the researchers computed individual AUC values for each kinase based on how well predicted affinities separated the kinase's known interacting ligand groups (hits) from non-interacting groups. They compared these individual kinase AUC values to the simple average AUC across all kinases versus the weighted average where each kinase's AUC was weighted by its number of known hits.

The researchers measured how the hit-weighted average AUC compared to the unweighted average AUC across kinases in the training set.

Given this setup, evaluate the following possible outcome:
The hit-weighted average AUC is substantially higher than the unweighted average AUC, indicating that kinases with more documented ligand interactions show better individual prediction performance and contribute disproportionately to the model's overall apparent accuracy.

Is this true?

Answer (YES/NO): YES